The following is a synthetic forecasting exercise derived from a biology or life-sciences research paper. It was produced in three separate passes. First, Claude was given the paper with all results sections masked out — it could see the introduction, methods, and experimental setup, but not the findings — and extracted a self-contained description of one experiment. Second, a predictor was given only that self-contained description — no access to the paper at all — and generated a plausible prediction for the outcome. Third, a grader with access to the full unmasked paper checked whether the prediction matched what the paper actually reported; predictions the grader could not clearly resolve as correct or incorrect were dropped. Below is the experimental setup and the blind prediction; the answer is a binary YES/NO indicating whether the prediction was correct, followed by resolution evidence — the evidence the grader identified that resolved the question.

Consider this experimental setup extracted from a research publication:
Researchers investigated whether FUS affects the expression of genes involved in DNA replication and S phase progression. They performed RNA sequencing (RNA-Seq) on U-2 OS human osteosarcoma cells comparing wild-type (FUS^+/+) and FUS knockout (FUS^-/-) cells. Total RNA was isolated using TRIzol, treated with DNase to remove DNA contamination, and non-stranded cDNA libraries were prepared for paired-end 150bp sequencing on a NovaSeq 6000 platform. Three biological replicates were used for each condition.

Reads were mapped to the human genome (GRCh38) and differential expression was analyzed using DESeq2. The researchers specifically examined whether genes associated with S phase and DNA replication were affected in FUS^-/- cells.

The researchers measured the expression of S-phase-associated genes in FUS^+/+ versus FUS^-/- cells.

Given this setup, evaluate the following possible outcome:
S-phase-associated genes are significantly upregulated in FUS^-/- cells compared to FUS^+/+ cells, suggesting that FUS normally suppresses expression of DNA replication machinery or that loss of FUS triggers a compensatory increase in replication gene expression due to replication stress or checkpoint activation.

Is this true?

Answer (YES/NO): NO